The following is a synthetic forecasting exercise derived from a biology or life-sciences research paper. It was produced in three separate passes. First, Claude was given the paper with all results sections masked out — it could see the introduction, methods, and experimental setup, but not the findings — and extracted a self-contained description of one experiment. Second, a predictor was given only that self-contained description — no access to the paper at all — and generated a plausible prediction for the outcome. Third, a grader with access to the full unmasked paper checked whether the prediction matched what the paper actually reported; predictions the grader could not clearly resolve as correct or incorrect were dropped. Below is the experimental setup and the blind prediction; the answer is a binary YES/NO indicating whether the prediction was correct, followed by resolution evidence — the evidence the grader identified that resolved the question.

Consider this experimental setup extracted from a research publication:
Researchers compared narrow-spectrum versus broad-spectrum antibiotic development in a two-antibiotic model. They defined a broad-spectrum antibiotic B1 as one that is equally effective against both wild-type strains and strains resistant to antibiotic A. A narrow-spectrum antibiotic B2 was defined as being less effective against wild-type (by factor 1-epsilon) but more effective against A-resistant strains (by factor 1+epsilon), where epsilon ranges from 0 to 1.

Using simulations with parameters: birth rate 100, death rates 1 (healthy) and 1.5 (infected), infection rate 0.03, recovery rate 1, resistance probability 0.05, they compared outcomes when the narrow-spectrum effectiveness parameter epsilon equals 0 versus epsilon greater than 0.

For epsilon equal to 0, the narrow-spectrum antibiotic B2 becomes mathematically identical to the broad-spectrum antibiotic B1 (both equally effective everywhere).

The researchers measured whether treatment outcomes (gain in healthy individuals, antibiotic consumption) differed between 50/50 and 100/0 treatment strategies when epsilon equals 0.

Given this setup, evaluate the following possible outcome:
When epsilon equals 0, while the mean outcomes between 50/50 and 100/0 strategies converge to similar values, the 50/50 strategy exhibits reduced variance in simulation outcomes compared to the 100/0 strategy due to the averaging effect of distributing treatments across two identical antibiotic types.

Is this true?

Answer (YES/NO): NO